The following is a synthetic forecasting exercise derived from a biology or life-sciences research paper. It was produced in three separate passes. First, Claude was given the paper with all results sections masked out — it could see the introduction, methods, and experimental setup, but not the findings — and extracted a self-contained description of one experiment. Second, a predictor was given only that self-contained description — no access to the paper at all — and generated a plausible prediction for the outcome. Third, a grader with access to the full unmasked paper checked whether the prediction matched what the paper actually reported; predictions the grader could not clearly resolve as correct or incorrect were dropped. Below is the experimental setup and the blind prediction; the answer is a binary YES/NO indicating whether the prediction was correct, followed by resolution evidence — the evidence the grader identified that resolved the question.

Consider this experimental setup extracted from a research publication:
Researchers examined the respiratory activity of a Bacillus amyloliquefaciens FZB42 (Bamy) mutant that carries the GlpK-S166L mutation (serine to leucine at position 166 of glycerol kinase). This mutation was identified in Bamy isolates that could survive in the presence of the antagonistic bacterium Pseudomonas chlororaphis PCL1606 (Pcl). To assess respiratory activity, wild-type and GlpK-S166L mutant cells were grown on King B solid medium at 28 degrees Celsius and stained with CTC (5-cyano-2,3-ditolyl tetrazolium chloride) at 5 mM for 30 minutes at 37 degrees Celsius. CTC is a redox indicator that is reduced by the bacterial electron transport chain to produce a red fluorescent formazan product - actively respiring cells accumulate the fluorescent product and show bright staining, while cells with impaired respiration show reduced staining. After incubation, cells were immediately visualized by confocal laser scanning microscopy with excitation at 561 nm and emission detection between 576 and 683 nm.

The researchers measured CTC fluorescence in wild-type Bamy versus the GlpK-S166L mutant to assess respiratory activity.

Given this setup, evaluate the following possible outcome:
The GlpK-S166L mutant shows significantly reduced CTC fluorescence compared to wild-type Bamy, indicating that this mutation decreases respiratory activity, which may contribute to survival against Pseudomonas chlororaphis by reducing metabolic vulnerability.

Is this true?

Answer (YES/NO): YES